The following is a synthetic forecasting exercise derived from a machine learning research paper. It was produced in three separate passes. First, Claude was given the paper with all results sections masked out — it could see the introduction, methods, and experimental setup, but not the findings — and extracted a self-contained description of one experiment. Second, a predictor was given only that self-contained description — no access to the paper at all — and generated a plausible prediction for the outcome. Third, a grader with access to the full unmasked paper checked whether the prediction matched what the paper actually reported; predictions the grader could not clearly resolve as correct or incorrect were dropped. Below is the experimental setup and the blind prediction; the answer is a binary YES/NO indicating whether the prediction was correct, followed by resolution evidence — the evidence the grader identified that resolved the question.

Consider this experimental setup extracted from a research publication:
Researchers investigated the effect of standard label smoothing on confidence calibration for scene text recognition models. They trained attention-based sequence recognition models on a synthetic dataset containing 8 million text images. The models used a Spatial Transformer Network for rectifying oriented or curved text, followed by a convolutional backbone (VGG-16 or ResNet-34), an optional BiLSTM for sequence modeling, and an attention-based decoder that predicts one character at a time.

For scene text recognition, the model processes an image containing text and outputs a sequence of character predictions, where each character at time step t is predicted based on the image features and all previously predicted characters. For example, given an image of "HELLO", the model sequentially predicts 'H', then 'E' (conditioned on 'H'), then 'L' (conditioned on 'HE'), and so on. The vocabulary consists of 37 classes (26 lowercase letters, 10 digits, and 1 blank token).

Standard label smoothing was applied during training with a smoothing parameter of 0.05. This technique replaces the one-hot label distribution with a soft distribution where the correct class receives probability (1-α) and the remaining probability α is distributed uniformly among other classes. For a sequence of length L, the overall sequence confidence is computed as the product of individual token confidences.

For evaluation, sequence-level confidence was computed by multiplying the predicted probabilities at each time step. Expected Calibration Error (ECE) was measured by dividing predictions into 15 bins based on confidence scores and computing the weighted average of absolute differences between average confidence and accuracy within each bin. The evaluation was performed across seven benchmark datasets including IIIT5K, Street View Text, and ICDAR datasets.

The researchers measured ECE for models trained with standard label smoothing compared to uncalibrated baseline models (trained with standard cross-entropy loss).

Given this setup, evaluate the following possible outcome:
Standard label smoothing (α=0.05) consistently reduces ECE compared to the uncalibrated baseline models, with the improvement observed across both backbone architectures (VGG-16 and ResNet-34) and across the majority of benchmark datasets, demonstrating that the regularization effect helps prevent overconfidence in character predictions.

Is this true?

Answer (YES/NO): NO